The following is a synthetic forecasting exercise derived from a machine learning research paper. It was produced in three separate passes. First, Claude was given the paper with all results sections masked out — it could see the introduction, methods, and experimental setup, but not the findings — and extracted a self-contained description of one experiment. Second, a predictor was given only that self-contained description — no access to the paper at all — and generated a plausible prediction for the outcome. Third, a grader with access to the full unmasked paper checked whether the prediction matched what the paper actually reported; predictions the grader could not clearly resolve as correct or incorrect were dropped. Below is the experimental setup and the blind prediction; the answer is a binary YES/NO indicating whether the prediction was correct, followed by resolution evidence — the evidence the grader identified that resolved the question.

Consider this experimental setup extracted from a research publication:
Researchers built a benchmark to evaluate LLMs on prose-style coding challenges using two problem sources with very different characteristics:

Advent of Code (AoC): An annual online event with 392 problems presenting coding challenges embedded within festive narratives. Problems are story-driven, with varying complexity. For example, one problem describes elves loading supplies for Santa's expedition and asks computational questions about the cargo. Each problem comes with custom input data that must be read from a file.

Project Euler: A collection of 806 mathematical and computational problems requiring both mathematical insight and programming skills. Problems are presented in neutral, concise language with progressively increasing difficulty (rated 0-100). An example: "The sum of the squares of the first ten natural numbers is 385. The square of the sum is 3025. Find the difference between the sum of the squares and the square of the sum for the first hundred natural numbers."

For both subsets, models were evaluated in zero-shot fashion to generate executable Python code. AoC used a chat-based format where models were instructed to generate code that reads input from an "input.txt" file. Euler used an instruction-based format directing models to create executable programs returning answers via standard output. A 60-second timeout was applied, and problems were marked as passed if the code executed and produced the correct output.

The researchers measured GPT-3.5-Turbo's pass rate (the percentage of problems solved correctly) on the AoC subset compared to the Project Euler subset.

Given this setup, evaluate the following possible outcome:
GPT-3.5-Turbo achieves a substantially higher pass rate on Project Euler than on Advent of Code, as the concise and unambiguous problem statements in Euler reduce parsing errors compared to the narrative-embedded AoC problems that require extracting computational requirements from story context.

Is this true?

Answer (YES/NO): NO